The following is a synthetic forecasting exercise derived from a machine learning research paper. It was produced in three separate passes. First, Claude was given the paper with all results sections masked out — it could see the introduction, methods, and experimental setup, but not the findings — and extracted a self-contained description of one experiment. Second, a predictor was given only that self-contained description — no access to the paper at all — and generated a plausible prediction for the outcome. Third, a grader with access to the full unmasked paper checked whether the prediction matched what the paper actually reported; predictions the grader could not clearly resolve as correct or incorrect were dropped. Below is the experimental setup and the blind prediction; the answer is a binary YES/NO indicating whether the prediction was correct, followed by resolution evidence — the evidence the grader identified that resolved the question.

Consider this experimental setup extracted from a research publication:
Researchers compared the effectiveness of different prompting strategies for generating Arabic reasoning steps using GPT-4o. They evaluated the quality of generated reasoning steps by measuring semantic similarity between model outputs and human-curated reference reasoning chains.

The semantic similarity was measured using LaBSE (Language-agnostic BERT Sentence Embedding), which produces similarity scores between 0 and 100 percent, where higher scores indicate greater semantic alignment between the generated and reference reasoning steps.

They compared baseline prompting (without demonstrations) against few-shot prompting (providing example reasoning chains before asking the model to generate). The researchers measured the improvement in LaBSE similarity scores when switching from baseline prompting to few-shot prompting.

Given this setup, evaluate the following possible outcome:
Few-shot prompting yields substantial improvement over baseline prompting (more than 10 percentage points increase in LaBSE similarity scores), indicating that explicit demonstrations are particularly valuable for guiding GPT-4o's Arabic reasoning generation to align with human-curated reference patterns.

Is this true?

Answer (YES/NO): YES